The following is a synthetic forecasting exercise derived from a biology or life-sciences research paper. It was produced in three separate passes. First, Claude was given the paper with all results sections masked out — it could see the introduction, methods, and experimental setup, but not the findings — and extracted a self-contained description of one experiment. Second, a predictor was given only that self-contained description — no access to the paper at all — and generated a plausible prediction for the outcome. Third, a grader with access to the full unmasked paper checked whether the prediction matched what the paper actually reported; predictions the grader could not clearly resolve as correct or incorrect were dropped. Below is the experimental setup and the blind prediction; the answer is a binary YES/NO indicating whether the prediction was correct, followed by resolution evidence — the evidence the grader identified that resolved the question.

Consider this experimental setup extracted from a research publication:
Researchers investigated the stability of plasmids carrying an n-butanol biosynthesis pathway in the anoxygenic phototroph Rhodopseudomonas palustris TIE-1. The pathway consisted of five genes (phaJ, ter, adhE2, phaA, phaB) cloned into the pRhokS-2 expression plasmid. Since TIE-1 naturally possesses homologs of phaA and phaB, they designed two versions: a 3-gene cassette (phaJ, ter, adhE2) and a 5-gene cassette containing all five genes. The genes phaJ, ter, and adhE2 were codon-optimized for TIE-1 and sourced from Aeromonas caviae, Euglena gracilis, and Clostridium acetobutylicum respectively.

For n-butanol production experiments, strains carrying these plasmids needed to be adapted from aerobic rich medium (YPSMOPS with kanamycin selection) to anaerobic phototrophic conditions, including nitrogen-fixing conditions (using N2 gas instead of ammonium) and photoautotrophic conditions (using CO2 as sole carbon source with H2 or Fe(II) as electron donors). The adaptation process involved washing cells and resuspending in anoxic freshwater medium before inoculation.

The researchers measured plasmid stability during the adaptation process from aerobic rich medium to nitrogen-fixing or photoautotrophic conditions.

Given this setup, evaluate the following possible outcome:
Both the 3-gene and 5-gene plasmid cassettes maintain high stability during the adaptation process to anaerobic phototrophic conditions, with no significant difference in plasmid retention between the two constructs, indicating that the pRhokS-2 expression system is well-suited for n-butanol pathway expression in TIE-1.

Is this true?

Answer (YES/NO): NO